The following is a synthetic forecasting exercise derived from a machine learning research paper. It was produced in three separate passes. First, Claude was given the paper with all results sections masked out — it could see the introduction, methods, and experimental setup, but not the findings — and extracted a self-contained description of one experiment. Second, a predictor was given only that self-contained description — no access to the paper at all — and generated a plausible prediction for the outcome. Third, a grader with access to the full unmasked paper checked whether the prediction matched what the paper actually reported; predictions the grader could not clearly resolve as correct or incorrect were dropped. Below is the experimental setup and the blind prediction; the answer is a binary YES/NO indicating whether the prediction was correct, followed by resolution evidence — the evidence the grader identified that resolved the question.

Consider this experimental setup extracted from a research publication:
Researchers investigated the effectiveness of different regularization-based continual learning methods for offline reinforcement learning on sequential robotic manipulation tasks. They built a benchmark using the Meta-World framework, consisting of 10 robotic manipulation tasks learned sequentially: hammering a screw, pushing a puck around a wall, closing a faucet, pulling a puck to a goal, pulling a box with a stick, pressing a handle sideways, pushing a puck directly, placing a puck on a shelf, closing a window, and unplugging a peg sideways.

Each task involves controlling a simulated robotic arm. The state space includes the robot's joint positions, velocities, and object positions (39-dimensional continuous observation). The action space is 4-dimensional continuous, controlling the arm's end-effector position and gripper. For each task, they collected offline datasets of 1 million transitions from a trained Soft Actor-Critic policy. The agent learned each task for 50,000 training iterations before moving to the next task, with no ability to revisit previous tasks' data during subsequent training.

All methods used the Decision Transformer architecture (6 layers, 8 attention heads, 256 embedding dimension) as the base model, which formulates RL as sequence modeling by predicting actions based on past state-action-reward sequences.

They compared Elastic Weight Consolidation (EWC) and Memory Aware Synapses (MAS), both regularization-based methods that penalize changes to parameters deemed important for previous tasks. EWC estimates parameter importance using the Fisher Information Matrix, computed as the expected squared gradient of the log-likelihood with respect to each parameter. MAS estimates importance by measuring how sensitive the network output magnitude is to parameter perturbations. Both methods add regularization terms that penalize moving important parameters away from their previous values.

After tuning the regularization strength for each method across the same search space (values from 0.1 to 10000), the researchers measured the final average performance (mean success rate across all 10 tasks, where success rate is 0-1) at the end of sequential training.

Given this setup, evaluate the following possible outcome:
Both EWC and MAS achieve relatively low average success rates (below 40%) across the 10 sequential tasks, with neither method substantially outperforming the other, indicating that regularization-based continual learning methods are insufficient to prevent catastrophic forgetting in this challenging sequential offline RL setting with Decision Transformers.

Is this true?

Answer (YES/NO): NO